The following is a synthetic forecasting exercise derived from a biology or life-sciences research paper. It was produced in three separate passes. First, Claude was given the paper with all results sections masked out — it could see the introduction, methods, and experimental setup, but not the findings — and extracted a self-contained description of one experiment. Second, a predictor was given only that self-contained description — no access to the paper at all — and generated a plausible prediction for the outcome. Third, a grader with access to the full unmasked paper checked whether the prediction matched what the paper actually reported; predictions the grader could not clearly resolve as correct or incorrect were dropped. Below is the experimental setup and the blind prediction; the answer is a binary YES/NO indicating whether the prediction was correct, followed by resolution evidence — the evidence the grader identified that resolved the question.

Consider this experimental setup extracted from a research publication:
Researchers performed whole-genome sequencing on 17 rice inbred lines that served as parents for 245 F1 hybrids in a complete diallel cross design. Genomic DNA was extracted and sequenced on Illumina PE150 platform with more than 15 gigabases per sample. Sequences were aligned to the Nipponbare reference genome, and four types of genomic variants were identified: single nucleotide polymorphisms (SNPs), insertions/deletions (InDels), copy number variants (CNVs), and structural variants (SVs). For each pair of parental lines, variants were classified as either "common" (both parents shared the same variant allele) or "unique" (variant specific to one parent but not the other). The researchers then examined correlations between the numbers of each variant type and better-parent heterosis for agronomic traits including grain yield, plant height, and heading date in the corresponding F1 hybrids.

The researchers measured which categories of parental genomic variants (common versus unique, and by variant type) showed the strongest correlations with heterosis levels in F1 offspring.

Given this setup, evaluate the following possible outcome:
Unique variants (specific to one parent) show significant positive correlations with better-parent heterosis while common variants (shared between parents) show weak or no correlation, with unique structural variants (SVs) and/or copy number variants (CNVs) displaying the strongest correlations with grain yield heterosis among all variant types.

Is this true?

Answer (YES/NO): NO